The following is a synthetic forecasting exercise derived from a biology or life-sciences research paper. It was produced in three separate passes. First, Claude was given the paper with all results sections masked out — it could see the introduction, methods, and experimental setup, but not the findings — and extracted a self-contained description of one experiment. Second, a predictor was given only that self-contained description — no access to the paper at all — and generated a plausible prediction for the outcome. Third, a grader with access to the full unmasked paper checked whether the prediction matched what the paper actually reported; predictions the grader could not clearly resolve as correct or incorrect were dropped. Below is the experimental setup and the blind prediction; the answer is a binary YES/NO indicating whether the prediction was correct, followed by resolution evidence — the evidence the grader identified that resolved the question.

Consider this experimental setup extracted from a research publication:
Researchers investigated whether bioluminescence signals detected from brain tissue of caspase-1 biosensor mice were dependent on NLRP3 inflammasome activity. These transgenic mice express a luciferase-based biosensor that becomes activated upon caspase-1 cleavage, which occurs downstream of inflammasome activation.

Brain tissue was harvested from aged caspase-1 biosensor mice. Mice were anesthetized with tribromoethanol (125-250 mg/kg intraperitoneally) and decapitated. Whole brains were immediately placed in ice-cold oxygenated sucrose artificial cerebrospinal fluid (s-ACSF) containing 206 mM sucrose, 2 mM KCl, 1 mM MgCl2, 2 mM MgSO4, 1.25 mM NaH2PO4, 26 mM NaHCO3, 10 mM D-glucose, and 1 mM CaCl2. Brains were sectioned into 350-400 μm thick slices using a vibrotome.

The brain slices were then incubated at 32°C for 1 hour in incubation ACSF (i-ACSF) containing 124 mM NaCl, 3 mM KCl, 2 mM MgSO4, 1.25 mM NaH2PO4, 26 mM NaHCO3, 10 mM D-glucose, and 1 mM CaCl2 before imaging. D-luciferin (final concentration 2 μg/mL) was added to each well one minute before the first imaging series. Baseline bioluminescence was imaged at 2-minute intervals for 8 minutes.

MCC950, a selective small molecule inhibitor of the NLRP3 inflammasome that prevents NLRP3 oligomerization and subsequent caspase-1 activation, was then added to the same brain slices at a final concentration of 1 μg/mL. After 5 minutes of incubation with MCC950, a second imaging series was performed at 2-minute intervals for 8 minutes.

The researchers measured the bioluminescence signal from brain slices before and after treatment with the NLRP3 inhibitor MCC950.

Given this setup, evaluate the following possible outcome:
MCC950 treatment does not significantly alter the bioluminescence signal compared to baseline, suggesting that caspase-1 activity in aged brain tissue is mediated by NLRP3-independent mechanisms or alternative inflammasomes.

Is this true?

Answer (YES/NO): NO